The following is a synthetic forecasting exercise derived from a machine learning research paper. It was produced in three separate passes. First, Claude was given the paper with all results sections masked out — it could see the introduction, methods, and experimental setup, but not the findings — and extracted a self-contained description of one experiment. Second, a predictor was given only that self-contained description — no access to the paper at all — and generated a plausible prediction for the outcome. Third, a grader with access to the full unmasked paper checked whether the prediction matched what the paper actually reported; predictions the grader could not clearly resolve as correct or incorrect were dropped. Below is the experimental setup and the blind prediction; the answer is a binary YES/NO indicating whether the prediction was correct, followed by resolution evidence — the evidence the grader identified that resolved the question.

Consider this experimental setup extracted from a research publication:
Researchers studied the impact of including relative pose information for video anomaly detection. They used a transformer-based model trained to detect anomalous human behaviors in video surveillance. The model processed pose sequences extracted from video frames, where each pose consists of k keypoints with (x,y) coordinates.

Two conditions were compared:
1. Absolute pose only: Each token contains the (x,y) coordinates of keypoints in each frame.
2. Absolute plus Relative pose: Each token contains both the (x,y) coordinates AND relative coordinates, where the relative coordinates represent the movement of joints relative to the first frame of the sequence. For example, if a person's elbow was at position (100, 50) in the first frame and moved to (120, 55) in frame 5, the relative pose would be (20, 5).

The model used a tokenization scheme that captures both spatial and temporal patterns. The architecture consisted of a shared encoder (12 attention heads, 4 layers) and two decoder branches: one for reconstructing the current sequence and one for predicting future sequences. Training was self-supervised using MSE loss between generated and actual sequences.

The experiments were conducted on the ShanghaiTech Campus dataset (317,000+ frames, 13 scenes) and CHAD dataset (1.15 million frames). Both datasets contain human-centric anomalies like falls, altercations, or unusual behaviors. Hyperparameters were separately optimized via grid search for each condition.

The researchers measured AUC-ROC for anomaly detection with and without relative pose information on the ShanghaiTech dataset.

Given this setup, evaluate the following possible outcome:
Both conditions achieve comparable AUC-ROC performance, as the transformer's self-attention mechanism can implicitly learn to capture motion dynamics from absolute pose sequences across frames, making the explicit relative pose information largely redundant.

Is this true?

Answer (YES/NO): NO